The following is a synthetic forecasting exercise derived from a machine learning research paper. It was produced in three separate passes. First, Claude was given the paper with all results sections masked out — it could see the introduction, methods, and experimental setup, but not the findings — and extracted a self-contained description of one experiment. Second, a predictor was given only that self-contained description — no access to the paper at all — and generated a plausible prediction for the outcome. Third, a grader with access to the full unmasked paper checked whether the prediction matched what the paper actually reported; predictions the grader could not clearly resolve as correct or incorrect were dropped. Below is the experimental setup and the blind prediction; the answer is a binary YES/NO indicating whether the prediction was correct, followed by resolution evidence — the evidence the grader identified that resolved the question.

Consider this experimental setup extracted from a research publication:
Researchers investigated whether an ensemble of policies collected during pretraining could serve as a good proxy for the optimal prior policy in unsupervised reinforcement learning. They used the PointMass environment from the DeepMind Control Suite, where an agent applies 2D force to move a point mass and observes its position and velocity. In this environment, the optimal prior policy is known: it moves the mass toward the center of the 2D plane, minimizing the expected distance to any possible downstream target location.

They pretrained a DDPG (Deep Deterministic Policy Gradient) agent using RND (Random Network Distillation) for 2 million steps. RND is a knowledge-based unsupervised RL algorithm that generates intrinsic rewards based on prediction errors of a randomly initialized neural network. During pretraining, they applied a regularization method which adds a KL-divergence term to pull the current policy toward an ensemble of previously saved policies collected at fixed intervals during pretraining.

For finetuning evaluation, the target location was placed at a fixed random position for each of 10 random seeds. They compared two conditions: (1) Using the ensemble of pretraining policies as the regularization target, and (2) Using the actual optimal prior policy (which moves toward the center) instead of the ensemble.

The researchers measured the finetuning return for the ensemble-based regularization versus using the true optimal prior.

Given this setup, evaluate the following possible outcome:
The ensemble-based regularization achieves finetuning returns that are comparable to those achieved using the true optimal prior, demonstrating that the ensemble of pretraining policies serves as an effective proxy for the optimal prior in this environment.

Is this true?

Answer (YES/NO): YES